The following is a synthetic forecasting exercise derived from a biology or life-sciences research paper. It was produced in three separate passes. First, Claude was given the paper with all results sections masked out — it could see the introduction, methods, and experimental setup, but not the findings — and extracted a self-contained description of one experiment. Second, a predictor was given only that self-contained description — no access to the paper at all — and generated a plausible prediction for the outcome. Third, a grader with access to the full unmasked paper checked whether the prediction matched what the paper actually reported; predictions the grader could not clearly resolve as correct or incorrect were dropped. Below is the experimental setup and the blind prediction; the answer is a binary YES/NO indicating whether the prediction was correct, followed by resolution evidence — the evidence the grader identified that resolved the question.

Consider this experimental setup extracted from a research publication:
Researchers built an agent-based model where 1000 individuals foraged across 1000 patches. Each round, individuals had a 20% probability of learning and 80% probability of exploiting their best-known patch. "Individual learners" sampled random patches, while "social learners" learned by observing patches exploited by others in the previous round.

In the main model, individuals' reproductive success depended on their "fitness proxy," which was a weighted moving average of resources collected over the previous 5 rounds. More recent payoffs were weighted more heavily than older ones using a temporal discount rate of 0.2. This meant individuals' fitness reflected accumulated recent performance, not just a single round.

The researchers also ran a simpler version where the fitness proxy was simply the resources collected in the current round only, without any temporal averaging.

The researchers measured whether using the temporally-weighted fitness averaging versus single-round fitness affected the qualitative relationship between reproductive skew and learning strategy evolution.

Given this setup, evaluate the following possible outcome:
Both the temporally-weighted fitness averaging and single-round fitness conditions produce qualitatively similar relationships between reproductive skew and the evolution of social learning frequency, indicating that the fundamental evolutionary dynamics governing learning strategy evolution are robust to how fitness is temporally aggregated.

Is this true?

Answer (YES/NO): YES